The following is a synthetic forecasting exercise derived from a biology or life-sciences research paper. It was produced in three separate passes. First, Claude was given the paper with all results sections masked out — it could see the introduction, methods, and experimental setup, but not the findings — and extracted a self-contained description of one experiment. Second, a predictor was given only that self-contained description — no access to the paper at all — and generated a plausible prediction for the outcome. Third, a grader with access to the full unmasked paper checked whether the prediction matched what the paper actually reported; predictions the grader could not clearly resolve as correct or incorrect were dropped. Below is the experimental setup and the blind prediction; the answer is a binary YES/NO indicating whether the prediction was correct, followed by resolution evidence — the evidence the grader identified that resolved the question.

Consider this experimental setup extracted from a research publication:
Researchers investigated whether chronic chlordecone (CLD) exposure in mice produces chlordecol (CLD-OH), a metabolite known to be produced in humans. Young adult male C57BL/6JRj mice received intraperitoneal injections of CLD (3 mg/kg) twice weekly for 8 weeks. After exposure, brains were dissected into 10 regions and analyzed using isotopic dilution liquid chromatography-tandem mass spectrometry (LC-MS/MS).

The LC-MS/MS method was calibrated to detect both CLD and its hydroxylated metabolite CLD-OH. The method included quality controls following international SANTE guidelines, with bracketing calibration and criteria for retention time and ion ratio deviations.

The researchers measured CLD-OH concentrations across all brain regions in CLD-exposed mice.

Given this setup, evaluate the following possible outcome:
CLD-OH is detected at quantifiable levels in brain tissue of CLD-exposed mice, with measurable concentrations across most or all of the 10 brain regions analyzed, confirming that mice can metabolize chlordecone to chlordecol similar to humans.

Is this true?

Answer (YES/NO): NO